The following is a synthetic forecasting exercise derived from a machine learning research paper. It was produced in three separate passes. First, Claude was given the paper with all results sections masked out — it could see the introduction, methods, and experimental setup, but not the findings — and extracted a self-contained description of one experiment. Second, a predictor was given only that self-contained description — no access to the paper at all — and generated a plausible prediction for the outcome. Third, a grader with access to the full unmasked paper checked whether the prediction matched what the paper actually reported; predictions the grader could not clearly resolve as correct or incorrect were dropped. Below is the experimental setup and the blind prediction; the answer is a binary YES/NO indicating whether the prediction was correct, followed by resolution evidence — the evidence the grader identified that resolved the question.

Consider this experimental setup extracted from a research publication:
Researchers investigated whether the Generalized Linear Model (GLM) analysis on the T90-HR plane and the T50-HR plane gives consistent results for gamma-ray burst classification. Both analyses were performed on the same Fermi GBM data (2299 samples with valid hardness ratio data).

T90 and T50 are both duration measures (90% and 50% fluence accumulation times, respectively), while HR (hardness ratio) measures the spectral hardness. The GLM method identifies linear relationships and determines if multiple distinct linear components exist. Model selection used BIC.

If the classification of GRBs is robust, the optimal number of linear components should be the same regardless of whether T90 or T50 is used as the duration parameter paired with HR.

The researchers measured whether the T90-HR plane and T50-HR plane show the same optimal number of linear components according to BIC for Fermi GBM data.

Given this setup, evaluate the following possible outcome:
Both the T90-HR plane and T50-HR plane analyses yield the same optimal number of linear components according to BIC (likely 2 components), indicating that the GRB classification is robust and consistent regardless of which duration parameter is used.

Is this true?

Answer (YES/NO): NO